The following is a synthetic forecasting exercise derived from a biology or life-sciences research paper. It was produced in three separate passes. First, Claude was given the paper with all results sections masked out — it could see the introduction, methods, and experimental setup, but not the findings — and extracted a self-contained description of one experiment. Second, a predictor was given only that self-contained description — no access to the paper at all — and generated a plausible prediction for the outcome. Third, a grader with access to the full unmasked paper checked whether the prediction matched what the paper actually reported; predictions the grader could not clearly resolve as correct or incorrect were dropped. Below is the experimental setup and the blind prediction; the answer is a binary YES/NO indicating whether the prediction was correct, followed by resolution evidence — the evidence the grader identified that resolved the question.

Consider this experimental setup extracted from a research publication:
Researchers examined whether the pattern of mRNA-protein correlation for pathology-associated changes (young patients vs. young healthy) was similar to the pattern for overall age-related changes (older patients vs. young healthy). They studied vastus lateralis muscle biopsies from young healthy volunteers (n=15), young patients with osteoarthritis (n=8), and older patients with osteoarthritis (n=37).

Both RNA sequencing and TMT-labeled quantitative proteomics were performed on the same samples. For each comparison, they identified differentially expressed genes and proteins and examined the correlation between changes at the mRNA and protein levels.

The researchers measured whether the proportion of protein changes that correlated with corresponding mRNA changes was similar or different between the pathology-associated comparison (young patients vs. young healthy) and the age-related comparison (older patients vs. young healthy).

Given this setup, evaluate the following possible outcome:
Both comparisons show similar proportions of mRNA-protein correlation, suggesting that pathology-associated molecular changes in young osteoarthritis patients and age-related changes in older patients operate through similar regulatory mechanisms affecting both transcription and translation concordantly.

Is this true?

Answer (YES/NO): YES